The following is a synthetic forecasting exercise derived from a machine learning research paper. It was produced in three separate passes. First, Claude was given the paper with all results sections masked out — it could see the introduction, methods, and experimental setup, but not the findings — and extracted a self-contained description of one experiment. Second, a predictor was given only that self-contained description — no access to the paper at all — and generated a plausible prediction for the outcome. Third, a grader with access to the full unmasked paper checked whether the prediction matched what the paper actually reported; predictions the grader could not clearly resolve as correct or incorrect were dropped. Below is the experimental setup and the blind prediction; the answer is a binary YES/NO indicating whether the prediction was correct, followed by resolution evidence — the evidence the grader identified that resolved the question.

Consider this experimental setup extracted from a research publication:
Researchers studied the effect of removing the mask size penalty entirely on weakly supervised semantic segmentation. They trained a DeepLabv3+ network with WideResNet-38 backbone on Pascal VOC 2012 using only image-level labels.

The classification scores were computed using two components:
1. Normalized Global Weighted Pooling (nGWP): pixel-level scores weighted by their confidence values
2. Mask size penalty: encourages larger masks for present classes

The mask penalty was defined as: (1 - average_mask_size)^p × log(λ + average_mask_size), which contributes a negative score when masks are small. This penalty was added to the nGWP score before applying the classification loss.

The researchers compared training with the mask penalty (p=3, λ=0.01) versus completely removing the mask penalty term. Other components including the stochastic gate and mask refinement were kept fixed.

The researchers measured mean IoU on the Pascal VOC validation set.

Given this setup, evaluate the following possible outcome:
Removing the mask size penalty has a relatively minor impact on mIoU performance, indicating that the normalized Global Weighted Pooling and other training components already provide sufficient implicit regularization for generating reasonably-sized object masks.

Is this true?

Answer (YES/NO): NO